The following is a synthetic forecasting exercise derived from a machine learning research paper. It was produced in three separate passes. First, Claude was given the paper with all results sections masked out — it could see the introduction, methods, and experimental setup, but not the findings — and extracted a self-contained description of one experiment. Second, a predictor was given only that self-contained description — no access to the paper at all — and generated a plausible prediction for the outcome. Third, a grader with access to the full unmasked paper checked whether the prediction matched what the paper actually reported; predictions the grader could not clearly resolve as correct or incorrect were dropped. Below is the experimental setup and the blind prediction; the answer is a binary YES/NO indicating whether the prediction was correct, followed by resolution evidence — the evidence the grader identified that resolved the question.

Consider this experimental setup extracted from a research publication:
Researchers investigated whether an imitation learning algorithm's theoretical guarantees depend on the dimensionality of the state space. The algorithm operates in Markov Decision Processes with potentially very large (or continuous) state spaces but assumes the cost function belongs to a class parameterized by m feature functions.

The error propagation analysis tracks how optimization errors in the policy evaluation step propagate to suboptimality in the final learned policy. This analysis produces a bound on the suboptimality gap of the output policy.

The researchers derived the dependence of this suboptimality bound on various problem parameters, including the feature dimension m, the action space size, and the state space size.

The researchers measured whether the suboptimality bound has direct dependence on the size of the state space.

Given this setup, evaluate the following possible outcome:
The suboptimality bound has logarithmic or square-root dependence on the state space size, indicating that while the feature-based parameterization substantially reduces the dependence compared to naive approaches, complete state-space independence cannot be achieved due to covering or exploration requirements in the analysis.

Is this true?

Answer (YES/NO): NO